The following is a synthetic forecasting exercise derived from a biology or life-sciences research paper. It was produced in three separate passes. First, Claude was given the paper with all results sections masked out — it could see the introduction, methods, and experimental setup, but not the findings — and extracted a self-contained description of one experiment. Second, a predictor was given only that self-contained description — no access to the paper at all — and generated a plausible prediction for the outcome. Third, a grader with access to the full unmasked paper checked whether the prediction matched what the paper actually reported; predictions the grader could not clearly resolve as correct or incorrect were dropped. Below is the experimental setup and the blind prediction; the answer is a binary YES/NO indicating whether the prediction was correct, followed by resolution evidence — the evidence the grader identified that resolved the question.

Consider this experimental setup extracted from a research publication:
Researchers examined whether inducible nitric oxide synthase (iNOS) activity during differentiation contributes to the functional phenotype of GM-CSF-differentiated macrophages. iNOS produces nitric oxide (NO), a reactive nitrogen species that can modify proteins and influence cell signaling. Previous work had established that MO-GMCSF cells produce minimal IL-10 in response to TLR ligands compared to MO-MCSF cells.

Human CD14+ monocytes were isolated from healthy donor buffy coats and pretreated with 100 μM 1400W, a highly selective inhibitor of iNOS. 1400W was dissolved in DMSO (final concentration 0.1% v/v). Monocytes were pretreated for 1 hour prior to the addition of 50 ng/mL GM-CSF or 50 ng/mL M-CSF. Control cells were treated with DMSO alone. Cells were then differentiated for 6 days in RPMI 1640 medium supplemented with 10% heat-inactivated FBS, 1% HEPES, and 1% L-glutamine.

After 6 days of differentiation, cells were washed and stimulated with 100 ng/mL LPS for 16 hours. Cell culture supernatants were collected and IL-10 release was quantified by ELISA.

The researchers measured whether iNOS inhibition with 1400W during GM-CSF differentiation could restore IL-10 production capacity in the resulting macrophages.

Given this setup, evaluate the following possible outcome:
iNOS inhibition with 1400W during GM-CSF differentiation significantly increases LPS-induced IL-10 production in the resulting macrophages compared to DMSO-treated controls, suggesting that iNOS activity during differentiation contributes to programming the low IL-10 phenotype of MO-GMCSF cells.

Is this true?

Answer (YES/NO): NO